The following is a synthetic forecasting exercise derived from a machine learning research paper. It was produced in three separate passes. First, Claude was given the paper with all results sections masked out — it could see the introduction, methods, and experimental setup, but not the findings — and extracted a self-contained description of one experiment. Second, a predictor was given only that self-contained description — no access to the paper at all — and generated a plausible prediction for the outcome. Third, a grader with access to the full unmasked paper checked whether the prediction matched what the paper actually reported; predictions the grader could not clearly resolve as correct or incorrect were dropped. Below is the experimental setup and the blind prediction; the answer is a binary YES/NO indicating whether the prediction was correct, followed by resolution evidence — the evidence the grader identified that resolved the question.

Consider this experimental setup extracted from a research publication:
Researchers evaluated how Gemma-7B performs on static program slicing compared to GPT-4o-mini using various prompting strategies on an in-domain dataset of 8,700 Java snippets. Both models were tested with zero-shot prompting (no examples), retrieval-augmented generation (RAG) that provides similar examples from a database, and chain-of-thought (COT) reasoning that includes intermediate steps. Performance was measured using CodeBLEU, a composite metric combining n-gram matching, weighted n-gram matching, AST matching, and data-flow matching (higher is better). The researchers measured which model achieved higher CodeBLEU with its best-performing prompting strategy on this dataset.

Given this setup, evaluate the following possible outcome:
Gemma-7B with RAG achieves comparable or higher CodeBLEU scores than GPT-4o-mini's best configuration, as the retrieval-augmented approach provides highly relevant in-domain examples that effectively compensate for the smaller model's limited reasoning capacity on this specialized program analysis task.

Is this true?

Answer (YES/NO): NO